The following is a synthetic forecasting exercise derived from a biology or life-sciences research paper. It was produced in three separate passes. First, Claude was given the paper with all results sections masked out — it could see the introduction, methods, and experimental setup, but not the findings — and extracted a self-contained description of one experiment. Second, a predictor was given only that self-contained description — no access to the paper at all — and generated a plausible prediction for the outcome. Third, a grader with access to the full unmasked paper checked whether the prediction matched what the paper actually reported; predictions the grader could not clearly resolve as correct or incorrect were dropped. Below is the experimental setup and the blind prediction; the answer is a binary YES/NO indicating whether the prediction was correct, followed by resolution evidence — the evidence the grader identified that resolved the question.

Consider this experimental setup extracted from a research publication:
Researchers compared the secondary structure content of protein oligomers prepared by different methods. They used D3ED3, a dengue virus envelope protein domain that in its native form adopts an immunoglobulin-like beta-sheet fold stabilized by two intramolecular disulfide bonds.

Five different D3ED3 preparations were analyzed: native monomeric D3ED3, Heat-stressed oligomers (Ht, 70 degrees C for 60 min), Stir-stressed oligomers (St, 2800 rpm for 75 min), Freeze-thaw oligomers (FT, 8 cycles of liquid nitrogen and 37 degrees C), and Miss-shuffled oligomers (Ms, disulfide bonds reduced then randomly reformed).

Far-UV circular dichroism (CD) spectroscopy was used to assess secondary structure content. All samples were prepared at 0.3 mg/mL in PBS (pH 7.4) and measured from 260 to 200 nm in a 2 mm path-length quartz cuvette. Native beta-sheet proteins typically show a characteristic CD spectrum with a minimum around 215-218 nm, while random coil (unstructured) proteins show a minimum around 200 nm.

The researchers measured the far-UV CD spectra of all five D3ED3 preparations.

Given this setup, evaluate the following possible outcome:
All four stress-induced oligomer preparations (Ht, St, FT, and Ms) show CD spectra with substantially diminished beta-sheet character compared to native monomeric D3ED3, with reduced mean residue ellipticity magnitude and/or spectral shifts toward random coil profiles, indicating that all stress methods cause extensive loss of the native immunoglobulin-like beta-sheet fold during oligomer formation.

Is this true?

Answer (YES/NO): NO